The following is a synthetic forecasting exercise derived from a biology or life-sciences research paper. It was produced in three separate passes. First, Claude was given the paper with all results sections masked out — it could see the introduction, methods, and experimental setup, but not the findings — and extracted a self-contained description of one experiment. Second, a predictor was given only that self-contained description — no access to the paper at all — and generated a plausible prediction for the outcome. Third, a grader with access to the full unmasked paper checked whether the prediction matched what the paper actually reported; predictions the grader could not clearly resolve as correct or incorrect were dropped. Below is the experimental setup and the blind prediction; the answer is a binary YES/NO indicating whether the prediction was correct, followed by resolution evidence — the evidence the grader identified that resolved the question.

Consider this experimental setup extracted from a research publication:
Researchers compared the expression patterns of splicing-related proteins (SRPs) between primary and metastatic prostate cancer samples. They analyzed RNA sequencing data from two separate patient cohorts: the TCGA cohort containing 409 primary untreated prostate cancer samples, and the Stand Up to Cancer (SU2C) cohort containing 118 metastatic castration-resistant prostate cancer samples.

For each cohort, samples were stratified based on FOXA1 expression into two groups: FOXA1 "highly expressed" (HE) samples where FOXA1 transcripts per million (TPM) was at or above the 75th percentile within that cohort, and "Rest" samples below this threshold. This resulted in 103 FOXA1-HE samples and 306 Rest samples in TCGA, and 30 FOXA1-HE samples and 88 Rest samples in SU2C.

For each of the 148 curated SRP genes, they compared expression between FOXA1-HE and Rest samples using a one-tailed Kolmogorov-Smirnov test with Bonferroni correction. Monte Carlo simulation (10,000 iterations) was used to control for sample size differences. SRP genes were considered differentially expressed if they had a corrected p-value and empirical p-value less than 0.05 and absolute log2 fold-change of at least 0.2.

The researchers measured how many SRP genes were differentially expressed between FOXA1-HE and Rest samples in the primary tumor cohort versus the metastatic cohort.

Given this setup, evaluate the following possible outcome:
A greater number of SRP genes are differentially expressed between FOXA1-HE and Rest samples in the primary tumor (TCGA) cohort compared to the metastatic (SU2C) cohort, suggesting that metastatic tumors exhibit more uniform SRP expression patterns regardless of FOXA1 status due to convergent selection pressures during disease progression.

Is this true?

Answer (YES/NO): YES